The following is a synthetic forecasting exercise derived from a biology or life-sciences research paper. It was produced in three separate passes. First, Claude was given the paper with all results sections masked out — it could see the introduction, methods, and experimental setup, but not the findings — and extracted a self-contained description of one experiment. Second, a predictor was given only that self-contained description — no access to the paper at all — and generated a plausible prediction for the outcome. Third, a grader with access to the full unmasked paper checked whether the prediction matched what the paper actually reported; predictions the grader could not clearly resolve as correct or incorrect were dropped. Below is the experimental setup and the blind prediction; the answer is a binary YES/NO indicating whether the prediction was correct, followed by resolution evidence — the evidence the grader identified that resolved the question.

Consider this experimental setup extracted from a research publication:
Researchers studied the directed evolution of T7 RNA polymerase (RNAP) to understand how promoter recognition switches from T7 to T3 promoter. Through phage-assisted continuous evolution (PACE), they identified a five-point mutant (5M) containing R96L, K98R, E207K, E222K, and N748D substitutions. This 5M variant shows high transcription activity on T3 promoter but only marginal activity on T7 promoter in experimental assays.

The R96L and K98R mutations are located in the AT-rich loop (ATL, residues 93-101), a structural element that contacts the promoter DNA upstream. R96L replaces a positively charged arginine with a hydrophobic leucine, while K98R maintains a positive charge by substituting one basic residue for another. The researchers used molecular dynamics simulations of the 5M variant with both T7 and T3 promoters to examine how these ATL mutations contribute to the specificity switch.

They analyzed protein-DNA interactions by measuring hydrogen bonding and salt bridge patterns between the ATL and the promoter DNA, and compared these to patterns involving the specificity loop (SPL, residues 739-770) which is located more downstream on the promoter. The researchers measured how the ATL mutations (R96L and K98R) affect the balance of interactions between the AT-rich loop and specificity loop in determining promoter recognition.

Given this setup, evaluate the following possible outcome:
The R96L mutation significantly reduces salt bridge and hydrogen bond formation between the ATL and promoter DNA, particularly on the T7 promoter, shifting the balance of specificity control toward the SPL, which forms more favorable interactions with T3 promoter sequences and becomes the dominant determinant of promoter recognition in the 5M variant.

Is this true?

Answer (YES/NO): NO